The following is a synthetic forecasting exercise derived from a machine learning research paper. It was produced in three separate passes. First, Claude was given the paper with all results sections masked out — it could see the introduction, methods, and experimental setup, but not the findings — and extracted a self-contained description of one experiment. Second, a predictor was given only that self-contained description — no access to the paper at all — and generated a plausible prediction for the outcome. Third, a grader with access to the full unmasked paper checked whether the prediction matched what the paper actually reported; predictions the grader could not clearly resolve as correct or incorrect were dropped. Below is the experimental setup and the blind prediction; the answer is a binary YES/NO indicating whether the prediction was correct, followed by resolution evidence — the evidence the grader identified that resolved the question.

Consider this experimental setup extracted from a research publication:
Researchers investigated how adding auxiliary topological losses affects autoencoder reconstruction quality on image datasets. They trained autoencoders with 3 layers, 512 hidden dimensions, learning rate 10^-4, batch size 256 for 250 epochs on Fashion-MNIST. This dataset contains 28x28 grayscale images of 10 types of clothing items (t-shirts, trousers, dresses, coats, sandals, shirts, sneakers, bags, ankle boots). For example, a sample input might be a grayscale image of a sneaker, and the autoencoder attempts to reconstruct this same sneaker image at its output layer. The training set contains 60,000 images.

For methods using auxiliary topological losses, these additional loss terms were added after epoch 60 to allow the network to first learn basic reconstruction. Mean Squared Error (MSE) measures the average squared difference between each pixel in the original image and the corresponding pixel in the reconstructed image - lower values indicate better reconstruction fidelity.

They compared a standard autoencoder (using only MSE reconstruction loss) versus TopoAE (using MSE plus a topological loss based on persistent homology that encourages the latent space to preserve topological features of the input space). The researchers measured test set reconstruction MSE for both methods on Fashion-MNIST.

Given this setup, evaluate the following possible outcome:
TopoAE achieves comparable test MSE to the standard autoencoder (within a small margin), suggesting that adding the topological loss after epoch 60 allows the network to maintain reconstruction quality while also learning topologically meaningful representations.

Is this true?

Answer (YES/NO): YES